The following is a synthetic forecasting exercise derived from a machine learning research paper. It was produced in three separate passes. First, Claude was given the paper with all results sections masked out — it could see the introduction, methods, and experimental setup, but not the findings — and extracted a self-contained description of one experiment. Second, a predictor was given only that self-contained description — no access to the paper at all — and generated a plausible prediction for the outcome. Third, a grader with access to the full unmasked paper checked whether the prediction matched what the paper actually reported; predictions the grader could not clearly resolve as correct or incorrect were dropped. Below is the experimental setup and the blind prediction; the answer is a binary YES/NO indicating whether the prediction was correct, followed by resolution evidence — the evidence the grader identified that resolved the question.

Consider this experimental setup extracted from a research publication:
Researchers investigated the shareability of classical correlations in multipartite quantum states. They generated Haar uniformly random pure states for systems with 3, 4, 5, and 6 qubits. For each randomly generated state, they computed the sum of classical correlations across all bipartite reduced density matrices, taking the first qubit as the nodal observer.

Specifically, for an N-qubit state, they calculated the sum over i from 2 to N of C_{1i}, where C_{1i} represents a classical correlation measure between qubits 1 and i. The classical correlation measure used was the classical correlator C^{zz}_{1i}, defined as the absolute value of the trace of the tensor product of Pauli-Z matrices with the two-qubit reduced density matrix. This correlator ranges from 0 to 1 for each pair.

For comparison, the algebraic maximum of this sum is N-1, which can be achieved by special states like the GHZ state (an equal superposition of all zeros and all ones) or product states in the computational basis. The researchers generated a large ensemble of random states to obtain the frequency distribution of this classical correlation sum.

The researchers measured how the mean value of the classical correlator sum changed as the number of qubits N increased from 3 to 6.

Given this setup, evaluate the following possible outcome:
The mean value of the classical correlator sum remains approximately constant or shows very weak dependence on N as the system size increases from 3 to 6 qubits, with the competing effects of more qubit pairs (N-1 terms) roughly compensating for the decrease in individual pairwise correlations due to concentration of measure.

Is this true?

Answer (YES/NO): YES